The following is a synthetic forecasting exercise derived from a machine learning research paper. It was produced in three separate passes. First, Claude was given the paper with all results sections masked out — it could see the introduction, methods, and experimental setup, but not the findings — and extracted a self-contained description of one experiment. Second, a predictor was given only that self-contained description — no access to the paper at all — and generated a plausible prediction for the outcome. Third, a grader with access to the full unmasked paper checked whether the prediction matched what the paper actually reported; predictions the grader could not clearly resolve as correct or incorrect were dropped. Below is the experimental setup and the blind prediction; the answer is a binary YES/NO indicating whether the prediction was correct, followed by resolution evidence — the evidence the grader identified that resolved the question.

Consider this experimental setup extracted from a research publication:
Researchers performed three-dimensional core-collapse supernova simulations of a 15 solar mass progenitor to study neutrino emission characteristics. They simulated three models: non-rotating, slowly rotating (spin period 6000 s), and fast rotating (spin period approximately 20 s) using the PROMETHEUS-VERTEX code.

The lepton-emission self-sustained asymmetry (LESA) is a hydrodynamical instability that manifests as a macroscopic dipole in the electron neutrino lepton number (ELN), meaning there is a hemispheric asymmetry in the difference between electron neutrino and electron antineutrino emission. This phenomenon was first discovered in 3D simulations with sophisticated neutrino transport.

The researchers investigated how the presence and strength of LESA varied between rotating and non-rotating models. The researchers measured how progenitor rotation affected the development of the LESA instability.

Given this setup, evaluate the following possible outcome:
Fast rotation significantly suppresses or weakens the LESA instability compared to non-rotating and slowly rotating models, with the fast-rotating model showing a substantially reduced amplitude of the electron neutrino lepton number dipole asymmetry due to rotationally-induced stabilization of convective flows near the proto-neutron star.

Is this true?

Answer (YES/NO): YES